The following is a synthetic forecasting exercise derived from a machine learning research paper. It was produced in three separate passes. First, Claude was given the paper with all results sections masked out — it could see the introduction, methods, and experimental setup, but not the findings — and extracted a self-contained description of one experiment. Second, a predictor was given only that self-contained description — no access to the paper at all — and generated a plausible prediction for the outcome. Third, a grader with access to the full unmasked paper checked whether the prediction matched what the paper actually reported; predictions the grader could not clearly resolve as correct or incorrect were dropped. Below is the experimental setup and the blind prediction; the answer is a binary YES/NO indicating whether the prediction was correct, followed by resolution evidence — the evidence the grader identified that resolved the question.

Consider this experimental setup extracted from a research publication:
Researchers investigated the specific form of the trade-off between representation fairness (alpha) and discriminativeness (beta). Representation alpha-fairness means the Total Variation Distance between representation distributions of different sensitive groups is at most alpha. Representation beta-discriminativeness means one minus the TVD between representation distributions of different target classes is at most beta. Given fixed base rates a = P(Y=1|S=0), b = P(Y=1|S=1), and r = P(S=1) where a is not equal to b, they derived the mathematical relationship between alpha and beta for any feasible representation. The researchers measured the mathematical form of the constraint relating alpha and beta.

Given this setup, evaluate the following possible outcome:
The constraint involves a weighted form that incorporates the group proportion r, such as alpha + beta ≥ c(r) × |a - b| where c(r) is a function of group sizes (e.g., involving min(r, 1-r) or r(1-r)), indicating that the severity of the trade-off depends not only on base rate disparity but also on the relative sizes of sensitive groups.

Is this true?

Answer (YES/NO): NO